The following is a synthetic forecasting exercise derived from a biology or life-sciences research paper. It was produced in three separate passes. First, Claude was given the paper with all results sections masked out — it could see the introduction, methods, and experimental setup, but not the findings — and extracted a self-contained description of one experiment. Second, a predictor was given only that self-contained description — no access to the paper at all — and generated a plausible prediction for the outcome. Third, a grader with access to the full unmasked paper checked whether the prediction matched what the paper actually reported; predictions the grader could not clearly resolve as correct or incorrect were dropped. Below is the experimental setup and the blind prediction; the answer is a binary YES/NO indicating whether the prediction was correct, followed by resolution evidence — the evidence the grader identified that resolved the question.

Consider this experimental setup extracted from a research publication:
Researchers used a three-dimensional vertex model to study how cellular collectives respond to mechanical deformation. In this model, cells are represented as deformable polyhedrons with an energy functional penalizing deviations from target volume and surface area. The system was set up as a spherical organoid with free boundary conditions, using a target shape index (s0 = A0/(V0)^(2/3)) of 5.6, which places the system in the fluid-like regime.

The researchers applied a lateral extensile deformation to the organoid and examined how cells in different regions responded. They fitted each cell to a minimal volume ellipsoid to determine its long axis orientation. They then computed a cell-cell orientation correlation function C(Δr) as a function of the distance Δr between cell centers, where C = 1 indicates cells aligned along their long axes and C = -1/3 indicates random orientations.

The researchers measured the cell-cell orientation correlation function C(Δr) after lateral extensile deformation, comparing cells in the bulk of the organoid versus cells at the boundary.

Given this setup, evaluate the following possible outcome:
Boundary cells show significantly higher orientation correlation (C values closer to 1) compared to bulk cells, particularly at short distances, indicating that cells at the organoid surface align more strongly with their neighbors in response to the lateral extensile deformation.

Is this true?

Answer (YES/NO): YES